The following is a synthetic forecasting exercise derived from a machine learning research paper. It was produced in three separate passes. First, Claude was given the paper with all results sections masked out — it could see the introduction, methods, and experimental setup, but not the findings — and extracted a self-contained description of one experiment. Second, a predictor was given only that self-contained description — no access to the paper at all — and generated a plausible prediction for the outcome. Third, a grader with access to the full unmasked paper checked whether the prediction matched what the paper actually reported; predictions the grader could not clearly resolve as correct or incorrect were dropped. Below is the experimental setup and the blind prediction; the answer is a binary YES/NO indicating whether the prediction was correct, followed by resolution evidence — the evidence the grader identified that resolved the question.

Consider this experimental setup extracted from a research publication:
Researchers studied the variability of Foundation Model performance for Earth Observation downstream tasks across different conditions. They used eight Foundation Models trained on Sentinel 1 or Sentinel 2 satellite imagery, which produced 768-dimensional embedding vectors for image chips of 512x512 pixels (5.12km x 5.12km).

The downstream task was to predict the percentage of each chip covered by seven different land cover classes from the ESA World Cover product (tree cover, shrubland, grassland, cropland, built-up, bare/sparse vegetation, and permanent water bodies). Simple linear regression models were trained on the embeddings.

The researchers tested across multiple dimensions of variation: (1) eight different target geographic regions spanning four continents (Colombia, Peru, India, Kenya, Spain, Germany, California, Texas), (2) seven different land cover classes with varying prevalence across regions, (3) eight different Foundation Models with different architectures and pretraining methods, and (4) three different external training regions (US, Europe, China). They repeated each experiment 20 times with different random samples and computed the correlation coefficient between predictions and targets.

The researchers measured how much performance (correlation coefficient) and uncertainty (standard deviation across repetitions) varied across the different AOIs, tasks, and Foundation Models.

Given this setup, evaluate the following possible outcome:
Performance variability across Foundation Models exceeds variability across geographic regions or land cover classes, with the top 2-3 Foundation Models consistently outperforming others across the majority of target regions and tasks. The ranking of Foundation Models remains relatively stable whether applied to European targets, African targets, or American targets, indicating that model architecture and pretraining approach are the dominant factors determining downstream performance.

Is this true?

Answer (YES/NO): NO